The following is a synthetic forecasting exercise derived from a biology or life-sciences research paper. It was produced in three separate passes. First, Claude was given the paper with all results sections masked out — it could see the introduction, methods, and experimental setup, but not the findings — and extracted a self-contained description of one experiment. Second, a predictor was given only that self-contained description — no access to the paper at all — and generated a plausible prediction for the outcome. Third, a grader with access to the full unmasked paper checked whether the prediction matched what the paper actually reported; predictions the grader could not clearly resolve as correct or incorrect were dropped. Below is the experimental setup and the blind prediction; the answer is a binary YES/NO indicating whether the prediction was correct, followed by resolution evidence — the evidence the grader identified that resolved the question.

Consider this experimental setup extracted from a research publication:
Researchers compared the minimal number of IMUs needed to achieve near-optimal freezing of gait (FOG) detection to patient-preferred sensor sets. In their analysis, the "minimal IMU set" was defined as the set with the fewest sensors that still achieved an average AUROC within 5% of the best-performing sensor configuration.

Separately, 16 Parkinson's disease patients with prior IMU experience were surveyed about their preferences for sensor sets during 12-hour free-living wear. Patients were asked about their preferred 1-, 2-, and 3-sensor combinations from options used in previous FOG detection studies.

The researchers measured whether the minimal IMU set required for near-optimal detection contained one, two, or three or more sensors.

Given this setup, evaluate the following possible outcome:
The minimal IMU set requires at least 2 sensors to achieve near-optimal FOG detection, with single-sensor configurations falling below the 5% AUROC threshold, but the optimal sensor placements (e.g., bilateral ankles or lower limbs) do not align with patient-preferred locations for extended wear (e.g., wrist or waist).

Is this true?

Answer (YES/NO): NO